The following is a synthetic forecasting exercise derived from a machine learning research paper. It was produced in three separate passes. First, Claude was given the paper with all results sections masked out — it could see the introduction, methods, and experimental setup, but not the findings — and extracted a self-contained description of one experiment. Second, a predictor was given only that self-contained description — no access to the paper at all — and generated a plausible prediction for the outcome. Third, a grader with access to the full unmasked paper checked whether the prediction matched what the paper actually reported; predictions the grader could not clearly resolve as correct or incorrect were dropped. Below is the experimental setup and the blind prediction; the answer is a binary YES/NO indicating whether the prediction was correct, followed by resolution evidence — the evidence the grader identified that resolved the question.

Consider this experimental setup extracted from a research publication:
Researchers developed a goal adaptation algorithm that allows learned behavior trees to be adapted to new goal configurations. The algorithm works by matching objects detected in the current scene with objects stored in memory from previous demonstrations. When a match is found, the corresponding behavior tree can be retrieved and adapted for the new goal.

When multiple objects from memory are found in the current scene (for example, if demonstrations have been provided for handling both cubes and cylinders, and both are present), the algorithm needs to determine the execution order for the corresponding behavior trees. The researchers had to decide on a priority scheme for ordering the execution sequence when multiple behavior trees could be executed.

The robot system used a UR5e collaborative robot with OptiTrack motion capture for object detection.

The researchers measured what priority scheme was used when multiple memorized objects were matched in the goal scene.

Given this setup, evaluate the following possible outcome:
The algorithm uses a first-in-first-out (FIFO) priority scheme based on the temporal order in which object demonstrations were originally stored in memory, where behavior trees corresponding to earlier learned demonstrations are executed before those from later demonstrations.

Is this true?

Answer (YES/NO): NO